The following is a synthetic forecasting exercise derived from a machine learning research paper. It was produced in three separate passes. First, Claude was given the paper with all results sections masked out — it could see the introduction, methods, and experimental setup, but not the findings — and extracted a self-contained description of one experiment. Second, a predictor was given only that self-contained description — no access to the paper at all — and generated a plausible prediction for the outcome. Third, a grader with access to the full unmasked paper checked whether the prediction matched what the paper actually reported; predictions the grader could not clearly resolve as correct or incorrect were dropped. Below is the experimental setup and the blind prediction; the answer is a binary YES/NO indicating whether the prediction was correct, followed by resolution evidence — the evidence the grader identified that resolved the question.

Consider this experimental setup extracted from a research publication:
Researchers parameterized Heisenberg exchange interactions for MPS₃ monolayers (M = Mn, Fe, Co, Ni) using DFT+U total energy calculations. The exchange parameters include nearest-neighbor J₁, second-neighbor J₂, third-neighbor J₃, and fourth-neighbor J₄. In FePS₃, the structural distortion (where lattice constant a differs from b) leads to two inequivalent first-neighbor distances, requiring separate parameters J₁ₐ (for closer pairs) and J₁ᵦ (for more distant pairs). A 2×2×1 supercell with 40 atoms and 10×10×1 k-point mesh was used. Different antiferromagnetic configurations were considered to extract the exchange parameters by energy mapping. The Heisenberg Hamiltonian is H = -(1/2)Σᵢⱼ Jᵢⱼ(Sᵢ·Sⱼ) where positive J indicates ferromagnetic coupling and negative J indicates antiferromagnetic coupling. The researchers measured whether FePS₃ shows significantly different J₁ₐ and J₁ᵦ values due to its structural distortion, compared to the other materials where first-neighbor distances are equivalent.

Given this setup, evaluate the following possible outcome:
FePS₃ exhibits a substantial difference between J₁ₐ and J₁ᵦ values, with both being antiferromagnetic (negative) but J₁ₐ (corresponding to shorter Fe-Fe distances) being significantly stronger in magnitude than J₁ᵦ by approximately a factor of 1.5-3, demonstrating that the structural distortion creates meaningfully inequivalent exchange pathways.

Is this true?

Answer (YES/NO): NO